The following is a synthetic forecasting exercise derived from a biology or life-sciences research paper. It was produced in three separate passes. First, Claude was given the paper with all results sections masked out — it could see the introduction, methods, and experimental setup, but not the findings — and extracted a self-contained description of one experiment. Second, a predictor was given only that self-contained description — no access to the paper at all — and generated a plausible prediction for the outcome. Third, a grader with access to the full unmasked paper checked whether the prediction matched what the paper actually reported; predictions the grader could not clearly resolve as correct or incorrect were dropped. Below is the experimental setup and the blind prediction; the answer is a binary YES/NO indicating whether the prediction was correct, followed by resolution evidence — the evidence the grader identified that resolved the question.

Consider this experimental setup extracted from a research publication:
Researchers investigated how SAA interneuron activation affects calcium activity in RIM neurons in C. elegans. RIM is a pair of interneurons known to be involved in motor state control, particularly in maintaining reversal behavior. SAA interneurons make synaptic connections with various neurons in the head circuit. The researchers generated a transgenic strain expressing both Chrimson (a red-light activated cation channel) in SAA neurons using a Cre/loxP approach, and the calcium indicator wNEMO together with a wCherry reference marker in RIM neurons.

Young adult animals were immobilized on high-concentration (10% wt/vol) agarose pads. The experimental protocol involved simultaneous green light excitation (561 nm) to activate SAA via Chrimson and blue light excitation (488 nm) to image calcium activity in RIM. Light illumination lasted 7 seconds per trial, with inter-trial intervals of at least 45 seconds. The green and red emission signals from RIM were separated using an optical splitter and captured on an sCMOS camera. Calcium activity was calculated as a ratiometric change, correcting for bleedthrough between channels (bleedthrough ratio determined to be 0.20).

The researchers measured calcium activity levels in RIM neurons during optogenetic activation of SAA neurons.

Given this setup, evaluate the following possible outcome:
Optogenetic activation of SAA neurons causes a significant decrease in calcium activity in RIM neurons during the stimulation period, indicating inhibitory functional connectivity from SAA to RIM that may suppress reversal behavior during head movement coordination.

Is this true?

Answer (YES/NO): YES